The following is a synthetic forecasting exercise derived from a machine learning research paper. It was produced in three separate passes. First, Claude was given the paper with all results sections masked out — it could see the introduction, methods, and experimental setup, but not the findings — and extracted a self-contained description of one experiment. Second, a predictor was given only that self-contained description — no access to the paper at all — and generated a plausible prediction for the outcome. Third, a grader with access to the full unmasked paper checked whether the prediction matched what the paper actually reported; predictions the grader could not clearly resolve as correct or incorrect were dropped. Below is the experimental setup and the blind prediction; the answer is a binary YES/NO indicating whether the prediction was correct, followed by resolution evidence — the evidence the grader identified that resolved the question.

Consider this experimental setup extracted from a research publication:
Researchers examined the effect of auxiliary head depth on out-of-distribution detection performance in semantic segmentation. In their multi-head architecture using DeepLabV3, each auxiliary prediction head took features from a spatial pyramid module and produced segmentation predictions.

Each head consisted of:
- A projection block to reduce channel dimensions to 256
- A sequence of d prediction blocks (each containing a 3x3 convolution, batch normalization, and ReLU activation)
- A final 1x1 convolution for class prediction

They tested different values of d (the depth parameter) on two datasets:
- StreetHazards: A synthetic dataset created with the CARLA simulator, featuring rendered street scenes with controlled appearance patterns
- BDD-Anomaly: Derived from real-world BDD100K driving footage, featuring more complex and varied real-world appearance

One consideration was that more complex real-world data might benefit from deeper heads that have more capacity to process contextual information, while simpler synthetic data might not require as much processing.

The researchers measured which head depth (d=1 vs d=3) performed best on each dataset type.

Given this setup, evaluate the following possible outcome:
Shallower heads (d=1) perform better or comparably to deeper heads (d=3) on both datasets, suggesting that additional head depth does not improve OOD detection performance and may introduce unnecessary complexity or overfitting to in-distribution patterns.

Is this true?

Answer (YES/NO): NO